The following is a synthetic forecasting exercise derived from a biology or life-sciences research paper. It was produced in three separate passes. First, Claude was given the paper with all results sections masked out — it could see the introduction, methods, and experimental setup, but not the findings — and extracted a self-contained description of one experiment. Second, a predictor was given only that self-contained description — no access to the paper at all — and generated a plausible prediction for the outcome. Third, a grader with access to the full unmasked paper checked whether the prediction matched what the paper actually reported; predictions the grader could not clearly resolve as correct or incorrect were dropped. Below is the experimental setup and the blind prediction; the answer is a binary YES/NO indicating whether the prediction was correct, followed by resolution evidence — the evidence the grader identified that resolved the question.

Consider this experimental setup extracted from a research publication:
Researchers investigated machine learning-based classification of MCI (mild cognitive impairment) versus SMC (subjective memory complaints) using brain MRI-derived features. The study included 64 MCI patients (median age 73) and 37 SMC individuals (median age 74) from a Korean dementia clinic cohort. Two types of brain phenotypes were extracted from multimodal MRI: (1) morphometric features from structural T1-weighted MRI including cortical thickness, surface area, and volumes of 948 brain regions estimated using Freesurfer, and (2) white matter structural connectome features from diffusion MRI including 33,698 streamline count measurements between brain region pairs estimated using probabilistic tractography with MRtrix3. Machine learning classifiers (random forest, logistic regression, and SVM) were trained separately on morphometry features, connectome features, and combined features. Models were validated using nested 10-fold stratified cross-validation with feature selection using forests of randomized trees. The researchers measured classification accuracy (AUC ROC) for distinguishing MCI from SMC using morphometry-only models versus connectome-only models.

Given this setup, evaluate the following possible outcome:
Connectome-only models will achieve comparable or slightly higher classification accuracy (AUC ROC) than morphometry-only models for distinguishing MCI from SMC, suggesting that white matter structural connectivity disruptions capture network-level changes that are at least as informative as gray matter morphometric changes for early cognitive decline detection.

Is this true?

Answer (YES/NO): NO